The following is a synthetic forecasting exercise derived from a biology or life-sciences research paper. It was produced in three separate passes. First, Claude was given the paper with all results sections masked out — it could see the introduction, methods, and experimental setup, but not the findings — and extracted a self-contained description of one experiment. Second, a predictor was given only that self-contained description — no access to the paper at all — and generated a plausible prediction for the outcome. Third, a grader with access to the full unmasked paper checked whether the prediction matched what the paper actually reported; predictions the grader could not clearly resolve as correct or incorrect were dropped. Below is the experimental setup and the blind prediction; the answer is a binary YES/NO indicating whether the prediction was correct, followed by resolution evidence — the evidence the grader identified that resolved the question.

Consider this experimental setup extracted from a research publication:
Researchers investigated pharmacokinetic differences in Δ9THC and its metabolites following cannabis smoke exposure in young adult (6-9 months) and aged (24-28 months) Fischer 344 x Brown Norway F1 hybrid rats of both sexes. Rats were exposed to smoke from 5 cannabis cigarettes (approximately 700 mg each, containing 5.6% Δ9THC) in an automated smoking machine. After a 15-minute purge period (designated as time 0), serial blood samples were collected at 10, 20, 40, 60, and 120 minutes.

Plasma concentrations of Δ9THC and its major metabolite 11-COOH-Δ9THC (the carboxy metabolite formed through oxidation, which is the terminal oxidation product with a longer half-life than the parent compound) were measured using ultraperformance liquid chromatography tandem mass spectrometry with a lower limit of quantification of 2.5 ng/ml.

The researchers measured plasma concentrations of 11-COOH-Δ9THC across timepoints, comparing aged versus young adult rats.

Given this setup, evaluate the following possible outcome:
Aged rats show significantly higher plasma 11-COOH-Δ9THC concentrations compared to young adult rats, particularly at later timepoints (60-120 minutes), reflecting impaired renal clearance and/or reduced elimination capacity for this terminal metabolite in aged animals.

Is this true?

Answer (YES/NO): NO